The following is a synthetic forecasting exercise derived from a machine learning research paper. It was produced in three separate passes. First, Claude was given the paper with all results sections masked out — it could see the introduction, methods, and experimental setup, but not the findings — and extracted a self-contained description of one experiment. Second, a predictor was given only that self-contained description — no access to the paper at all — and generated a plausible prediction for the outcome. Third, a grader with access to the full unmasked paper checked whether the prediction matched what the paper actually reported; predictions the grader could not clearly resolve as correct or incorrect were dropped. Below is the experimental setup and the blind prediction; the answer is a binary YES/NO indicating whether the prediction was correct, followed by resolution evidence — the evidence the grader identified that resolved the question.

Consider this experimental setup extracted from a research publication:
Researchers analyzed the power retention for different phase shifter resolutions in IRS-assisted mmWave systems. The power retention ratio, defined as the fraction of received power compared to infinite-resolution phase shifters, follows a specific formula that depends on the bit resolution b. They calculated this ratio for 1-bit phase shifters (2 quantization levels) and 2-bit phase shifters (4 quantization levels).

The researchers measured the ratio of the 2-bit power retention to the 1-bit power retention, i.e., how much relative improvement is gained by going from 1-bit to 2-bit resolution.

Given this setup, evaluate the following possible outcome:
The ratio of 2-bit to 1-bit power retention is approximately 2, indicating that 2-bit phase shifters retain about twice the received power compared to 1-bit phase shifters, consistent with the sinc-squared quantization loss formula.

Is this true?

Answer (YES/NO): YES